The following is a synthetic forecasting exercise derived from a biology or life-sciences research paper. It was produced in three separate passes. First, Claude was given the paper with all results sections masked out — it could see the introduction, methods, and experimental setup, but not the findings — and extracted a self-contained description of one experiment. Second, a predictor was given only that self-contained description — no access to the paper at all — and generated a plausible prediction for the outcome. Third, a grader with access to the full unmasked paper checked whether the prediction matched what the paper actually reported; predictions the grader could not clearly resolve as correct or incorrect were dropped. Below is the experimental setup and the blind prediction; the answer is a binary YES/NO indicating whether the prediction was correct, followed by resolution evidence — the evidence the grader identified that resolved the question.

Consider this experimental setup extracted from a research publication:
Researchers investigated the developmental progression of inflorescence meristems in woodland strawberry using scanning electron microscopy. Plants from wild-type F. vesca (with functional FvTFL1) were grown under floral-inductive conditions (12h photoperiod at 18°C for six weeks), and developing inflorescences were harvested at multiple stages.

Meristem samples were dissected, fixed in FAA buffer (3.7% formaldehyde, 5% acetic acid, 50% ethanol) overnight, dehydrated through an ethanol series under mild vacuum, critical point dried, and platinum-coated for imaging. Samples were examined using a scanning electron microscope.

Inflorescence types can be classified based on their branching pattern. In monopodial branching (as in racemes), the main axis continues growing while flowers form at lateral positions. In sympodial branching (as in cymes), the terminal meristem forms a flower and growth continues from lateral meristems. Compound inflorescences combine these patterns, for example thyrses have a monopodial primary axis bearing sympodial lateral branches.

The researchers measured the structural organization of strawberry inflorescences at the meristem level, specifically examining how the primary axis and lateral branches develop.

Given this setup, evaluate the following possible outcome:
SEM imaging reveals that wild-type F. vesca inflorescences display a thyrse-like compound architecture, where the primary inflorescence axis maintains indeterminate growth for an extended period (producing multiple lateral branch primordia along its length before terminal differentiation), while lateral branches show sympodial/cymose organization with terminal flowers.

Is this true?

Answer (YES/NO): NO